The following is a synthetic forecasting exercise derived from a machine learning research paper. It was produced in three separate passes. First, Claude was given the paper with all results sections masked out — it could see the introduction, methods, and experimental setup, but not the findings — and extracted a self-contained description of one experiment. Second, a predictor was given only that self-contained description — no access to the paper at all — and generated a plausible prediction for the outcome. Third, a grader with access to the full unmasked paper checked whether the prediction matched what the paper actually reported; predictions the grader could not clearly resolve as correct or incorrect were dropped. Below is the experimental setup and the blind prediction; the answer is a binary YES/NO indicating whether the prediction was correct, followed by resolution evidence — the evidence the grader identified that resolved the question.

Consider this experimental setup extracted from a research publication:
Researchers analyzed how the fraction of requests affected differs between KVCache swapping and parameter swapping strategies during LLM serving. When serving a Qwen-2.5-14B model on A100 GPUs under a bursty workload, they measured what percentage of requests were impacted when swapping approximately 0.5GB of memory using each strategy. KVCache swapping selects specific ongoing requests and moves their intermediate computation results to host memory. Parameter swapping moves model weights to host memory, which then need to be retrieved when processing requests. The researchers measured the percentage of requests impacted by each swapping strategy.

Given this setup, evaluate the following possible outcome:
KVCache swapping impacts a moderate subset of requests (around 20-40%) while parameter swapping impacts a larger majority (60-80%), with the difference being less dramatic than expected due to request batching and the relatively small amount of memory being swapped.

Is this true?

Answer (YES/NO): NO